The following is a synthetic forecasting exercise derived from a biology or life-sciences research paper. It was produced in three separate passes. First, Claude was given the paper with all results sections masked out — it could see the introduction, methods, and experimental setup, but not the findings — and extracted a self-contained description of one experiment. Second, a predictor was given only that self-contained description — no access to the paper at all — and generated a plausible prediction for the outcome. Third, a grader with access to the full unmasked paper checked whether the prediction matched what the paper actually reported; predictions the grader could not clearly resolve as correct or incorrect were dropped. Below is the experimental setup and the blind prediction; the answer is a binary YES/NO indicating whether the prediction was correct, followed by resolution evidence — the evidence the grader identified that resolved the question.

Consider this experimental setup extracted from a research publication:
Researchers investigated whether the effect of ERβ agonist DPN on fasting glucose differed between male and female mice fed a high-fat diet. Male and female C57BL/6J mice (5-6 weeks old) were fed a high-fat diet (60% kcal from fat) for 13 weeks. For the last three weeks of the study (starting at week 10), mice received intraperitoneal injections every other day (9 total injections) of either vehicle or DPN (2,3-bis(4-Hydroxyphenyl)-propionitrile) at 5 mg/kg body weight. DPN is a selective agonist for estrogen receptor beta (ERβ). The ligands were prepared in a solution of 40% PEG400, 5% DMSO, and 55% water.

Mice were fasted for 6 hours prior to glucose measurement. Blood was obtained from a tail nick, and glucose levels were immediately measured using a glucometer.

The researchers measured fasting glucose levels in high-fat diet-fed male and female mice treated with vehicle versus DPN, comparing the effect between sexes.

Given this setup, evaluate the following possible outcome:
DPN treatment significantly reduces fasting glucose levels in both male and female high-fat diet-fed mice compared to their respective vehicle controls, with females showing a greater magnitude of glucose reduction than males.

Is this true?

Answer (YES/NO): NO